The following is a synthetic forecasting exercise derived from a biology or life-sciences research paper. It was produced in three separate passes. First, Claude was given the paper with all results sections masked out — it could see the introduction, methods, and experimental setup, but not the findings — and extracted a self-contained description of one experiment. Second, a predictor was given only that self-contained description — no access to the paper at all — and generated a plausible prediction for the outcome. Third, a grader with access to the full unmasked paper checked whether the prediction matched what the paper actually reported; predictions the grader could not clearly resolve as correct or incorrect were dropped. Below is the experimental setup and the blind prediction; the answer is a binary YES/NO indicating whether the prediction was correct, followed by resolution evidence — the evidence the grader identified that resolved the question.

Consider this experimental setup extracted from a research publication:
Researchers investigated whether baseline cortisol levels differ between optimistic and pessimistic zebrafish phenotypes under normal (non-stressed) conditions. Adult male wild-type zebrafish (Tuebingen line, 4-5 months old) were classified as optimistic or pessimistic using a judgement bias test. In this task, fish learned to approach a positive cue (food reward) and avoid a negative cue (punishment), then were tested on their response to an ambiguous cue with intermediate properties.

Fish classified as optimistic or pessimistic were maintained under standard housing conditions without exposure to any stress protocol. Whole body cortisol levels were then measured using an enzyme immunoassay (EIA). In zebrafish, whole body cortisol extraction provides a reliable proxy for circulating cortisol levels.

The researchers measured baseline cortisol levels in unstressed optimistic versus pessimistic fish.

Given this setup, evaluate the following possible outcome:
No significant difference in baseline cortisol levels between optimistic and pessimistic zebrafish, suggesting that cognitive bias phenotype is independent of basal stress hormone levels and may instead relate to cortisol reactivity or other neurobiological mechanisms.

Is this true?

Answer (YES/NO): YES